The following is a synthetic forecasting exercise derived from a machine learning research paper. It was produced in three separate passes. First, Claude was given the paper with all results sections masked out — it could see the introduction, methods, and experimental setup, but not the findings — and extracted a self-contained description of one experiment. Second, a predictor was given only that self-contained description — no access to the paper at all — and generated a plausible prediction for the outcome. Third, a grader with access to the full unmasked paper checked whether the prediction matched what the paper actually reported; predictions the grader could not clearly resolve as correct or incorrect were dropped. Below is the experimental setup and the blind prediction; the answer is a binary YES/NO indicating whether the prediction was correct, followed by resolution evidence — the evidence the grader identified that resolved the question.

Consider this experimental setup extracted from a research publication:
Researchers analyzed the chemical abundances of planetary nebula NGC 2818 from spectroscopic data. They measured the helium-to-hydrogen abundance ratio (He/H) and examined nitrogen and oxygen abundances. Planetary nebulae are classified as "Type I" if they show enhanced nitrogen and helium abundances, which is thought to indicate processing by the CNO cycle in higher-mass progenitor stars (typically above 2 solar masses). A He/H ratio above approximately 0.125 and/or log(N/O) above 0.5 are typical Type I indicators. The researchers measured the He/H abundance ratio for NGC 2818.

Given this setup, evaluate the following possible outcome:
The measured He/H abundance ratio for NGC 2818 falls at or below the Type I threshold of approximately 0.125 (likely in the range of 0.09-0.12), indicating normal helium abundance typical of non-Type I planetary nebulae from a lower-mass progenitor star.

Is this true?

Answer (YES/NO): NO